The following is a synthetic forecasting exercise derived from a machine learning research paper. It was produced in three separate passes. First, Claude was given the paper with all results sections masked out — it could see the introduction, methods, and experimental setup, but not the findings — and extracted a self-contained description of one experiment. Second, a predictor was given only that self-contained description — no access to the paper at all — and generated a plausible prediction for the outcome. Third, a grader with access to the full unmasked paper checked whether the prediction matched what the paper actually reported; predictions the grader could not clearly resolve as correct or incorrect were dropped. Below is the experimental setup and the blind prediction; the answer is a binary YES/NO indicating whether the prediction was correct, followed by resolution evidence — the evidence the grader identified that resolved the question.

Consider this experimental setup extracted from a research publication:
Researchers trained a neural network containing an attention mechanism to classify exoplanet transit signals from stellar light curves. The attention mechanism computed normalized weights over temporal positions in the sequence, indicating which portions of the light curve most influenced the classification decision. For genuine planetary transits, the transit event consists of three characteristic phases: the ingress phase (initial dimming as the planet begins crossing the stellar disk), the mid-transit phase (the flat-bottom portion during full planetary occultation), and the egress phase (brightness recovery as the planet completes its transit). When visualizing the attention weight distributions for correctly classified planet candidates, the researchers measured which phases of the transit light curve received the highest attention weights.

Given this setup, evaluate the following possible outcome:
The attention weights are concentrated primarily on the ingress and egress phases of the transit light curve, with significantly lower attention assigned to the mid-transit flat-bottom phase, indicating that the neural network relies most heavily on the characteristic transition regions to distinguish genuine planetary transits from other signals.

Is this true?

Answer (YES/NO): NO